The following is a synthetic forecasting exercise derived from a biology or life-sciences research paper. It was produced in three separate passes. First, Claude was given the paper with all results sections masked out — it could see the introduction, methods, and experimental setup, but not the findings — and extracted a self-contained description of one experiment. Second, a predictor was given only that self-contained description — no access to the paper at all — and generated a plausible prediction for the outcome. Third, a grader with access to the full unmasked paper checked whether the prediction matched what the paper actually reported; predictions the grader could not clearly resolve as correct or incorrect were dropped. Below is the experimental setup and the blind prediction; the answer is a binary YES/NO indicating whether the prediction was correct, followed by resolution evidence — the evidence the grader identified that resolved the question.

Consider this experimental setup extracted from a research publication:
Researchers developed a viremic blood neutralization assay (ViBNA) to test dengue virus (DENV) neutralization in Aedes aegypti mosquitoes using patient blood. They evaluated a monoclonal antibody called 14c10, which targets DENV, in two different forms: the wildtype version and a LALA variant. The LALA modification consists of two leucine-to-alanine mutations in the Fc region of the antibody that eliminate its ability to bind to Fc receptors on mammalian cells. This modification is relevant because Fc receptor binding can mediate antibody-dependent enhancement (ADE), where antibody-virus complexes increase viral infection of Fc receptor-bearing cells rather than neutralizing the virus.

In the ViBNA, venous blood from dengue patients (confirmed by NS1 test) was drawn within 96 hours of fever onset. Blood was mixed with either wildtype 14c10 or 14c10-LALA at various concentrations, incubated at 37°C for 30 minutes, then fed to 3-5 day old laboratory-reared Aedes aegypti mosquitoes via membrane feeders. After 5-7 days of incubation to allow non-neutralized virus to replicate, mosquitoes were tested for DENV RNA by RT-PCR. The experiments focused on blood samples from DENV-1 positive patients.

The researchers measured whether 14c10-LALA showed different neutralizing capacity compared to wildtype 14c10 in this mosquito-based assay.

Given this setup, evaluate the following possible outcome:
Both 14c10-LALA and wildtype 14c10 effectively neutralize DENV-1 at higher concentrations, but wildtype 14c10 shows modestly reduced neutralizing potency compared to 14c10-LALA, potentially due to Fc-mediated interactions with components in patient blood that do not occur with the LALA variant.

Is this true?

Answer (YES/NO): NO